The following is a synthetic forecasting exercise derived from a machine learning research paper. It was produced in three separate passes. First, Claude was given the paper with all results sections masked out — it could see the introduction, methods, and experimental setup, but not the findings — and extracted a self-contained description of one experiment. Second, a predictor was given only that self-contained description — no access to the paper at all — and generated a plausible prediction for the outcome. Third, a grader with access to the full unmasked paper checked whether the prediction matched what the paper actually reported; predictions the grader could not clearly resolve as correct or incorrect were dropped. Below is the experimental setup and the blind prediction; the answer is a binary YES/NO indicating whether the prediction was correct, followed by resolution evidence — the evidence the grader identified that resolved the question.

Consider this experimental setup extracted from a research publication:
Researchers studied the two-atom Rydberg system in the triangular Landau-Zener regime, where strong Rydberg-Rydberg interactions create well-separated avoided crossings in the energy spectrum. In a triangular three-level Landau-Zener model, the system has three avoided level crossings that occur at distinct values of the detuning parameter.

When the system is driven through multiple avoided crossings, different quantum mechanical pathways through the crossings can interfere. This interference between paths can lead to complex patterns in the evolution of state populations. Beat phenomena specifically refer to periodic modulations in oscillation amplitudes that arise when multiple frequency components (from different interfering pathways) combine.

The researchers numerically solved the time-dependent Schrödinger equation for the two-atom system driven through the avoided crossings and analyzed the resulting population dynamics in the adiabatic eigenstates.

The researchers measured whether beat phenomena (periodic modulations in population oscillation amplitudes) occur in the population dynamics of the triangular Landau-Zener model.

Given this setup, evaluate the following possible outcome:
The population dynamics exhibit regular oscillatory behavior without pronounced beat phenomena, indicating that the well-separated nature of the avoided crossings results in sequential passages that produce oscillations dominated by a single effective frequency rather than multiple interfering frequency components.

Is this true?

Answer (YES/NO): NO